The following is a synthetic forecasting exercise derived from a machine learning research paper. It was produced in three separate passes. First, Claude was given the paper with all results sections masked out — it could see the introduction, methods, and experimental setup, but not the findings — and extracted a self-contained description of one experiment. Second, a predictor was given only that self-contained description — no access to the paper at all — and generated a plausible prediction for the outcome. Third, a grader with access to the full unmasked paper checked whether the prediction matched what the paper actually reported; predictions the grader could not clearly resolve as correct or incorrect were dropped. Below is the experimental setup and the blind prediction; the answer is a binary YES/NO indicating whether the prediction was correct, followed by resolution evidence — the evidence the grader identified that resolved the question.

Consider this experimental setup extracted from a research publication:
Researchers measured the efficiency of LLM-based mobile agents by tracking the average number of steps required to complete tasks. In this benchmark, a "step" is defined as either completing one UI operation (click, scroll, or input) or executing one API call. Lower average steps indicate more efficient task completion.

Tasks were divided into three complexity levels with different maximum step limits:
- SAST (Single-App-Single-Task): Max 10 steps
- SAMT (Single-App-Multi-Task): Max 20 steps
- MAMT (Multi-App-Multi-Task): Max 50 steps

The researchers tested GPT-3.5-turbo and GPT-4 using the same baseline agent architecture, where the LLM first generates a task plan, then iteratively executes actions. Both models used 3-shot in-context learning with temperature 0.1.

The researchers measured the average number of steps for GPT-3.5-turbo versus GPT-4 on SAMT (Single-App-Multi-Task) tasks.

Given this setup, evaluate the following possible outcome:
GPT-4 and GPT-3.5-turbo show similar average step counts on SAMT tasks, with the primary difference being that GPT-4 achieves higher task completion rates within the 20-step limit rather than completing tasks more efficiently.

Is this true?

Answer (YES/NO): NO